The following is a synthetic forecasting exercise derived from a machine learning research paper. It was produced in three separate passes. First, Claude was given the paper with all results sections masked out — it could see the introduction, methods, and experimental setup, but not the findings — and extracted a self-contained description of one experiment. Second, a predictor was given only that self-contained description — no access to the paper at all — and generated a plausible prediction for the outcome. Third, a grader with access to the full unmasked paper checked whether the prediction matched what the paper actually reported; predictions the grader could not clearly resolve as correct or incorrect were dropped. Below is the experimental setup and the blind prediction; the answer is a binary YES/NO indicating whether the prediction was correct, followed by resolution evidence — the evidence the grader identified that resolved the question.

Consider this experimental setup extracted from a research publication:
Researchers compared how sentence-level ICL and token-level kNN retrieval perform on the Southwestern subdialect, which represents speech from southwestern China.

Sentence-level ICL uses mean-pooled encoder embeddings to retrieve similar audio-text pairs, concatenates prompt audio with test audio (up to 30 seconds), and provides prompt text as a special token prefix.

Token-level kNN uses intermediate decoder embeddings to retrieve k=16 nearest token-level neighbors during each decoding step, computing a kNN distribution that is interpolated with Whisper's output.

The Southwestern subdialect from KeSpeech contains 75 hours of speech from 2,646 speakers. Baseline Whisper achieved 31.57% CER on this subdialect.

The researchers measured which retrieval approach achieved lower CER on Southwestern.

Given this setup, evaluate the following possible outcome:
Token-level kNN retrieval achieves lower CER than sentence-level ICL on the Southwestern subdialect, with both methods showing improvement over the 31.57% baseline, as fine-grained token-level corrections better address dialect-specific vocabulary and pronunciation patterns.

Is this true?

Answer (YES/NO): NO